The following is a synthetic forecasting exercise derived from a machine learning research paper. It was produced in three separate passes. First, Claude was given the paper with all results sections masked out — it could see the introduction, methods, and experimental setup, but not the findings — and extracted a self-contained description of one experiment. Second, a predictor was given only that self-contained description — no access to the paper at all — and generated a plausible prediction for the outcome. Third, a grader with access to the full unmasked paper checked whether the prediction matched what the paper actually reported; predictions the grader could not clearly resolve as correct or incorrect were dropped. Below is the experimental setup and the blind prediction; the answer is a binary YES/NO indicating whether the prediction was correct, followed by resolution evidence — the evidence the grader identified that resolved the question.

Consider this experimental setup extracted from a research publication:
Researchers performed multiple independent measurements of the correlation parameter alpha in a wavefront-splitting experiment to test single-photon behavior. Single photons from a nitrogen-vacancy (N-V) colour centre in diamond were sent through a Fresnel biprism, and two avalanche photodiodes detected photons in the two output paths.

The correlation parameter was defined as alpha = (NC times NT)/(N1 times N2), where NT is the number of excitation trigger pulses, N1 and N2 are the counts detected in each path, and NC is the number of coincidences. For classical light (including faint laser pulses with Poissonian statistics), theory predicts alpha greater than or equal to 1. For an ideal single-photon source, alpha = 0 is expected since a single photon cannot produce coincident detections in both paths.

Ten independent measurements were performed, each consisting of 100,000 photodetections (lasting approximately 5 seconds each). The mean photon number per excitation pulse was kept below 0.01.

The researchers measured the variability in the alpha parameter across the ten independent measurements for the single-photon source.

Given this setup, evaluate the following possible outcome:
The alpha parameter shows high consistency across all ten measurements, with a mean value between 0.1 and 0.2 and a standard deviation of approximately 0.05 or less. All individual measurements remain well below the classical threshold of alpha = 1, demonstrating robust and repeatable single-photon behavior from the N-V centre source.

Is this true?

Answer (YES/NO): YES